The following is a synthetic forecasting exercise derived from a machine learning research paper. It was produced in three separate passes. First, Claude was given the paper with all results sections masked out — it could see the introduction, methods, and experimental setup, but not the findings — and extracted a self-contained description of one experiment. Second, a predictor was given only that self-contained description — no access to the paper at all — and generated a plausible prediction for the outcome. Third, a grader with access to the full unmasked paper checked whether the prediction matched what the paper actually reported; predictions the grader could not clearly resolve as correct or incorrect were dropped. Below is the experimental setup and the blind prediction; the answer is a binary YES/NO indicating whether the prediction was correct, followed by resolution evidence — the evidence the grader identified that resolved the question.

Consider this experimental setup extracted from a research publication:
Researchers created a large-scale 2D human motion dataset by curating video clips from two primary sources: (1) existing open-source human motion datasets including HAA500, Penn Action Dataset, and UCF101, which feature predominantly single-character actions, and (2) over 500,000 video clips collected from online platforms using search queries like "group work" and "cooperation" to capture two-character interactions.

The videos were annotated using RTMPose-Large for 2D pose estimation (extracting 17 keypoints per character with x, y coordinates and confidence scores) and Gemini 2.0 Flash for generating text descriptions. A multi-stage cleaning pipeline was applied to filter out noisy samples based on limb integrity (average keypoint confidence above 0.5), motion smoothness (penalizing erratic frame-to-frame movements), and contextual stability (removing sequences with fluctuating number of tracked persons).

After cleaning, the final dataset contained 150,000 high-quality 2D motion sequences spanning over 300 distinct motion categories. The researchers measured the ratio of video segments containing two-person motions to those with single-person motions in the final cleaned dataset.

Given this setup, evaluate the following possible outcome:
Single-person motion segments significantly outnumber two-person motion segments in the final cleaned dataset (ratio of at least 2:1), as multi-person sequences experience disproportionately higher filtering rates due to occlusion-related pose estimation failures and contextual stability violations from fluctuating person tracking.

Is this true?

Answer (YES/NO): NO